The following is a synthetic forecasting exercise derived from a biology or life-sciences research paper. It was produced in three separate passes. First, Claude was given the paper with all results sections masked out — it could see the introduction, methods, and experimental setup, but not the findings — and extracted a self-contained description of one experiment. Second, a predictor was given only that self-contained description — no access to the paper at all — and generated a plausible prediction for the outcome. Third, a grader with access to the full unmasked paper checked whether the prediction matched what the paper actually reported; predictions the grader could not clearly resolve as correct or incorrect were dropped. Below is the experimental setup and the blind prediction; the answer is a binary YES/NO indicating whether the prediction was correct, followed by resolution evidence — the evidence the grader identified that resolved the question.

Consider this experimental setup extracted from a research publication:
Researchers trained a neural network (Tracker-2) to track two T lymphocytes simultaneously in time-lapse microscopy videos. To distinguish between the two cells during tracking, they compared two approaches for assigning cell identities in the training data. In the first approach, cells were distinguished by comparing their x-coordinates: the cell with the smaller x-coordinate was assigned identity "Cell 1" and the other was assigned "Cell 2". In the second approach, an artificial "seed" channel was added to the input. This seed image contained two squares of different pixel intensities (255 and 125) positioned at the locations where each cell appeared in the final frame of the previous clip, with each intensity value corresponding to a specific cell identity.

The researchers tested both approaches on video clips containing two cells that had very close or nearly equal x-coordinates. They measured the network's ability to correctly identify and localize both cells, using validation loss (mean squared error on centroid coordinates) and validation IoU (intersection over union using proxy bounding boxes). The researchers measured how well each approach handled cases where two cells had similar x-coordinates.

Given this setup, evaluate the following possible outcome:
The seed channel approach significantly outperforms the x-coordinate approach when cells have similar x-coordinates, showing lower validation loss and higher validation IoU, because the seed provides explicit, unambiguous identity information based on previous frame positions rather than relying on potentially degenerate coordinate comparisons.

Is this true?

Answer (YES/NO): YES